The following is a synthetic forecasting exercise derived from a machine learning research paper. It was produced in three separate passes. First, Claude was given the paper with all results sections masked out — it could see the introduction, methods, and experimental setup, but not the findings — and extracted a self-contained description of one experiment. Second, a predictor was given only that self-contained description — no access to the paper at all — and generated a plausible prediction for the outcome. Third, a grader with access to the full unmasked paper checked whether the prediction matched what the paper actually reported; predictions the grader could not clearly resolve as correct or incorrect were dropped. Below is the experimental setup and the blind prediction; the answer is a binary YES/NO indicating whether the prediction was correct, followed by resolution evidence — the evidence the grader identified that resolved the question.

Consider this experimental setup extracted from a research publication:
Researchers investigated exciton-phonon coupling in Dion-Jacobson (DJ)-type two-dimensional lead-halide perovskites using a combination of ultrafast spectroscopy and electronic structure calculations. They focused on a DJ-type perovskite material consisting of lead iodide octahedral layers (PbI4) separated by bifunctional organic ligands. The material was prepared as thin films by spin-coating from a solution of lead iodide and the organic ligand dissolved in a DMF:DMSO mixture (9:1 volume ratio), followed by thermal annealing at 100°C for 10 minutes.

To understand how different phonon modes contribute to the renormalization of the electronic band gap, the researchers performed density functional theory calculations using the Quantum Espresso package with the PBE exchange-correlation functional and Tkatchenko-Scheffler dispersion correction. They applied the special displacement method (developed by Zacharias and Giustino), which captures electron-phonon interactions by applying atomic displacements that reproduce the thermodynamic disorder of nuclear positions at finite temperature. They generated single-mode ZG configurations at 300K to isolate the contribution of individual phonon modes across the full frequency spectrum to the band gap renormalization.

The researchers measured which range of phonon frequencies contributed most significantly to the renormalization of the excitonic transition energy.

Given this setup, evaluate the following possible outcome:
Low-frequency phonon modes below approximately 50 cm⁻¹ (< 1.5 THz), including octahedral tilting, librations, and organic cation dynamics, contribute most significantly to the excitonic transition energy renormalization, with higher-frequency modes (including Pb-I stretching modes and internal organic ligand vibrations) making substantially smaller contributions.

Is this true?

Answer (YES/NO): NO